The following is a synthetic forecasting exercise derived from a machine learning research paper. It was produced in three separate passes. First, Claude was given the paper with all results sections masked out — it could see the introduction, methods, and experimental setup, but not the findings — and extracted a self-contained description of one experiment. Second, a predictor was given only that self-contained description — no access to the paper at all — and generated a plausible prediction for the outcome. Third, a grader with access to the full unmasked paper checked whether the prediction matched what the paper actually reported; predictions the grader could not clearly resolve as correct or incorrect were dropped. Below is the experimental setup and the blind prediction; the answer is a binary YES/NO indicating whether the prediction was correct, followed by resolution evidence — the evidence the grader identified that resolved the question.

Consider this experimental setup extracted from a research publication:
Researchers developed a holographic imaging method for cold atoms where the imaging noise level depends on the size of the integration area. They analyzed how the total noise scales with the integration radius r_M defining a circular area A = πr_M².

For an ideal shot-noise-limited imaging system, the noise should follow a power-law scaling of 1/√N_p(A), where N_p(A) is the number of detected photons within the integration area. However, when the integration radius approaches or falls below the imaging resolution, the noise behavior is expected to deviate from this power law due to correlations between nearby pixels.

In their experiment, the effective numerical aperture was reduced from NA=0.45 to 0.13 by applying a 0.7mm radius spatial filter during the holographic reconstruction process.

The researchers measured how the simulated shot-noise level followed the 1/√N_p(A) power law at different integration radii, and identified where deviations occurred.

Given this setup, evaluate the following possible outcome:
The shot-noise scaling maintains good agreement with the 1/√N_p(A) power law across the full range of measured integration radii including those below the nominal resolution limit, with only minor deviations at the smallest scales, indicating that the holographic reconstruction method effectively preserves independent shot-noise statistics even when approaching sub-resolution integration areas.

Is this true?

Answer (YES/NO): NO